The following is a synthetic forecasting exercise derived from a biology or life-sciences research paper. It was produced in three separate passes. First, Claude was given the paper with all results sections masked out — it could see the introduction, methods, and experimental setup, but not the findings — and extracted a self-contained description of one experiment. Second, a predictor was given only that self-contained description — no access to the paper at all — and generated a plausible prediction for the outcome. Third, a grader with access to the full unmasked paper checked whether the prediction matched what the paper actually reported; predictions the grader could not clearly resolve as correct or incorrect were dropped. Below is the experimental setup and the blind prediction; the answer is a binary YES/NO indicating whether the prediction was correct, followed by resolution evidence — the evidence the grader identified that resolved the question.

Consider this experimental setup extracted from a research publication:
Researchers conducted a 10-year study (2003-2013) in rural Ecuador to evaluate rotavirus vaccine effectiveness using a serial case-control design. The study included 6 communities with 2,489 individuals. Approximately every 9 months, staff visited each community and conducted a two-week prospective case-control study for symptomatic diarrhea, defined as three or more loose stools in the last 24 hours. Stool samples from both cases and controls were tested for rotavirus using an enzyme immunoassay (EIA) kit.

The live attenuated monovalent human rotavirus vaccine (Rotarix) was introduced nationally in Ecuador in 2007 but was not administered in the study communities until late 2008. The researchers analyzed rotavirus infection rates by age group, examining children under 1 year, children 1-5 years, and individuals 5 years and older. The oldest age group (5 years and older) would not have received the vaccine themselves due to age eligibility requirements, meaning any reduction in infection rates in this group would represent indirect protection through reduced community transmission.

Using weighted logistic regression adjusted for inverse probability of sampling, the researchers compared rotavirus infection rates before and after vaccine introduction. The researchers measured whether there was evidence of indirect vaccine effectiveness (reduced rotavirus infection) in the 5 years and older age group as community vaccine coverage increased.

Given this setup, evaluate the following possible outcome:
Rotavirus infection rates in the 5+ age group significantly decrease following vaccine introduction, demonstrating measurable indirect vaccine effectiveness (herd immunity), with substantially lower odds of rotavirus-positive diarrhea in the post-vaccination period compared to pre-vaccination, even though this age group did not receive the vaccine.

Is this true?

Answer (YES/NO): YES